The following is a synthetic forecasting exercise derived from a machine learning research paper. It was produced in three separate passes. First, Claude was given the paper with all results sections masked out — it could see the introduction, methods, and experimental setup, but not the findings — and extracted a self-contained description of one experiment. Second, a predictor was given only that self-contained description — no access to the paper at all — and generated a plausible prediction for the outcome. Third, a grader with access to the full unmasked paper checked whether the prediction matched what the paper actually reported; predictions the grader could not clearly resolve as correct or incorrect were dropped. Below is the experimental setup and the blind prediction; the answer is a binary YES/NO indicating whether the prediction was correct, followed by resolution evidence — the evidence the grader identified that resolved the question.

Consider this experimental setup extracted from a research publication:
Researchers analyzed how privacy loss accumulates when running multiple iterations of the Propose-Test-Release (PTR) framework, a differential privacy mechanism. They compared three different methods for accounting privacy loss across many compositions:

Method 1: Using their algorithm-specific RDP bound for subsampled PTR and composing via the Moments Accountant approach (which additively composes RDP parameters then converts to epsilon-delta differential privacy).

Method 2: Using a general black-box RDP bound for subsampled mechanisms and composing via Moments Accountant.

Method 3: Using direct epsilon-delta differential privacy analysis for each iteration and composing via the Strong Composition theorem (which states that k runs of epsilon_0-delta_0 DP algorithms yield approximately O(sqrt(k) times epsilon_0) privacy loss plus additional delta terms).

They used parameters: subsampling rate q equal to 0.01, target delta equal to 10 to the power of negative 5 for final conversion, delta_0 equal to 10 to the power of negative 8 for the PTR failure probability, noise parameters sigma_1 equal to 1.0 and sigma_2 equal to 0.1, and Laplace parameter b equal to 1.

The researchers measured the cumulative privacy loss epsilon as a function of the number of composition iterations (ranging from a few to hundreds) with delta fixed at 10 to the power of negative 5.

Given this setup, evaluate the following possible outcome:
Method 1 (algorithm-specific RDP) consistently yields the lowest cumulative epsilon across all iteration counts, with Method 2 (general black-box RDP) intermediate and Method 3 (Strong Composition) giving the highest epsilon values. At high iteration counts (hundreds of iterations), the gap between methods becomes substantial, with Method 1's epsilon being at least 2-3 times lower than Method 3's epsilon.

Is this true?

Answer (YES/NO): NO